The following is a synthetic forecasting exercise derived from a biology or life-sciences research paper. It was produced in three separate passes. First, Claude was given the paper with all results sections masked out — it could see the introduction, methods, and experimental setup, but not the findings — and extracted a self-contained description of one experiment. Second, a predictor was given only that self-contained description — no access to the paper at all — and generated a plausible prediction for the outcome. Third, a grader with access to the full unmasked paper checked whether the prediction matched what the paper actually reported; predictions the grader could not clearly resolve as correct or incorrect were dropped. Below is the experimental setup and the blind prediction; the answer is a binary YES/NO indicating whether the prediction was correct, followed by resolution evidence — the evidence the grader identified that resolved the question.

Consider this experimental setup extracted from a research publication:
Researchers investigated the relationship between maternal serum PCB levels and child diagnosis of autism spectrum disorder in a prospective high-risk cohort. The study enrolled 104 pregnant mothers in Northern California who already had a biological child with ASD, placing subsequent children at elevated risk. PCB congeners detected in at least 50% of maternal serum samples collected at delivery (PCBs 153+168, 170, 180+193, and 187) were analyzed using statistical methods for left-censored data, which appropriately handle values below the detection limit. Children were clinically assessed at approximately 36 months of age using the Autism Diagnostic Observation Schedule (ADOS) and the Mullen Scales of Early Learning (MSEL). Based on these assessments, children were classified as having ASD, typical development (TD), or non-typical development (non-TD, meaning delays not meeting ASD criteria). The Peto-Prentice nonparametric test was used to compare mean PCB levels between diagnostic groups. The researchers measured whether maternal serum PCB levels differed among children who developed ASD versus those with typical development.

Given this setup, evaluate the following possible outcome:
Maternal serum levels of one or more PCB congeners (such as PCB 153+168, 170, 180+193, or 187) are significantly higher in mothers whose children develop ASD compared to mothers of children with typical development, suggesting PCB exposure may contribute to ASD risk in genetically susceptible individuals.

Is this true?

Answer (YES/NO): NO